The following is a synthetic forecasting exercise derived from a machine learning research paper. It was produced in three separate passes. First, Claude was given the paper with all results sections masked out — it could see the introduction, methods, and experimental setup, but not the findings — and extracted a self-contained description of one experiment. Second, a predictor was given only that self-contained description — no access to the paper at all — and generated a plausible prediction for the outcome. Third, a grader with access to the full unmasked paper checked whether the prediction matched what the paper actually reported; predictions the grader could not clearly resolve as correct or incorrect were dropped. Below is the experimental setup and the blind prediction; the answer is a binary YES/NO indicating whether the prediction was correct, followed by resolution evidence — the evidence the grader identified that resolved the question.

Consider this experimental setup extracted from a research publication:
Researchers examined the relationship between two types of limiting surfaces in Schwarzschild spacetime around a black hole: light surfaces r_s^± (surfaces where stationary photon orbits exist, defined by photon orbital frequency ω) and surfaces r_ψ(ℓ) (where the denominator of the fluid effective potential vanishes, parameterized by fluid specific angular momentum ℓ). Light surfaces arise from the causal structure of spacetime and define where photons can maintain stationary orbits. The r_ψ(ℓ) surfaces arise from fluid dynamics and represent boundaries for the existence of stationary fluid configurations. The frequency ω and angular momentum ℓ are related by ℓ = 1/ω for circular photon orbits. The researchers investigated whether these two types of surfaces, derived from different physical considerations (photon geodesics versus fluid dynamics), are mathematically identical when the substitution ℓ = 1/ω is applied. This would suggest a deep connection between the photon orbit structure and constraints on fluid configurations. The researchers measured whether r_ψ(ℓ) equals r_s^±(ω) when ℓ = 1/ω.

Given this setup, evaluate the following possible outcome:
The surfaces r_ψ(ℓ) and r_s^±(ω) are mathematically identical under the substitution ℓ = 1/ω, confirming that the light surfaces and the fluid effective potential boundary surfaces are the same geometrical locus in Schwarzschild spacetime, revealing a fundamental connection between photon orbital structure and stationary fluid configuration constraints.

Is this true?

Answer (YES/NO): YES